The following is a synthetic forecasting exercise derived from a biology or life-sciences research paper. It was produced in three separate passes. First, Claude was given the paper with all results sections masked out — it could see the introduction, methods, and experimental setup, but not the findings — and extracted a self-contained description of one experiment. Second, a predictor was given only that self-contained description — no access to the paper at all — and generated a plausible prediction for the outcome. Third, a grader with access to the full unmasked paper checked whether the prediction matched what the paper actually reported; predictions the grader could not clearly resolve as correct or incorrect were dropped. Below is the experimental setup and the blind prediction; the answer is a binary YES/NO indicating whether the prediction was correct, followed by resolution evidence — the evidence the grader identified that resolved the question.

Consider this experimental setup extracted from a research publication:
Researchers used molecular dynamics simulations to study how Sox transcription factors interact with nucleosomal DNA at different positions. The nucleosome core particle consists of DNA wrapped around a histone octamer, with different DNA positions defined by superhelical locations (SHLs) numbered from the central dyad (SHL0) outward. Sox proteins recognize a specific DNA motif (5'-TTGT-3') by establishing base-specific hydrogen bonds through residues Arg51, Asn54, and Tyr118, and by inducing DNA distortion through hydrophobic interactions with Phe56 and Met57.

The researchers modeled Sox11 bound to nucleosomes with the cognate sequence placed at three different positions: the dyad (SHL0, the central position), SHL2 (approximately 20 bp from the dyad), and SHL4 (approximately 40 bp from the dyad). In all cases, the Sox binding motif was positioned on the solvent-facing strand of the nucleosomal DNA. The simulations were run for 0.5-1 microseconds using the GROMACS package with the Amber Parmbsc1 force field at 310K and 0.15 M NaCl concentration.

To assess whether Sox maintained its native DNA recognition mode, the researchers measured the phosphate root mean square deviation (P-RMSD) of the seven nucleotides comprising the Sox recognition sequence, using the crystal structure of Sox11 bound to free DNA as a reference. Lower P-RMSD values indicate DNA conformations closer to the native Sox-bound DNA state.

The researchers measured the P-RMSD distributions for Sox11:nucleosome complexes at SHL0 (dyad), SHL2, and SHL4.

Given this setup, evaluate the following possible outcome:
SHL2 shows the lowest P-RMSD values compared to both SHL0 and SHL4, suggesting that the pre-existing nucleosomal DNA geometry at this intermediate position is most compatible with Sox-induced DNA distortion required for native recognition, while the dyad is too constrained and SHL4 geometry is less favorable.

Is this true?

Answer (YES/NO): YES